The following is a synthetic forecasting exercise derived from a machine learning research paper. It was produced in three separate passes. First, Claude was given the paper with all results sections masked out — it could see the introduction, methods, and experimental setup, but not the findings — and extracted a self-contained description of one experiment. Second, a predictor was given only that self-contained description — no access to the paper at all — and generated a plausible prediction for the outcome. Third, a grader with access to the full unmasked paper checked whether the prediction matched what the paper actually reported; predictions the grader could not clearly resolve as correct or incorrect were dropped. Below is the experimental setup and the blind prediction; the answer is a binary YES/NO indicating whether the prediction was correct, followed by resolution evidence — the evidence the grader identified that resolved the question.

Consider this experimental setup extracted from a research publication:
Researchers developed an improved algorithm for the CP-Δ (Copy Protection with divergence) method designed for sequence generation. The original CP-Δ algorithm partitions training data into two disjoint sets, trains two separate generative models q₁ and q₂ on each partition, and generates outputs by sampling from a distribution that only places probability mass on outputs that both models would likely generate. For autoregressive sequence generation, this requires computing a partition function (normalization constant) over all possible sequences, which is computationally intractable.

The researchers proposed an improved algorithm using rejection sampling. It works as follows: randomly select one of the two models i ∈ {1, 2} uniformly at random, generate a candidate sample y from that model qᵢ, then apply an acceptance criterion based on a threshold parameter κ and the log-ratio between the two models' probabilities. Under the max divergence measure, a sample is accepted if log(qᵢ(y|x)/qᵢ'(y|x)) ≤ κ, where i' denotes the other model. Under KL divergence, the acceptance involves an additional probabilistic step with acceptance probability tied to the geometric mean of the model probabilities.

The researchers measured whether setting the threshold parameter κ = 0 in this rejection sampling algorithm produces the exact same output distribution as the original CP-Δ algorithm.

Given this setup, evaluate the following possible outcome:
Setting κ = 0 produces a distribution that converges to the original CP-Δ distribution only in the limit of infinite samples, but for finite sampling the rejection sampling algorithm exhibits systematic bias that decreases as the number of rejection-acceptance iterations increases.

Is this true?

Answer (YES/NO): NO